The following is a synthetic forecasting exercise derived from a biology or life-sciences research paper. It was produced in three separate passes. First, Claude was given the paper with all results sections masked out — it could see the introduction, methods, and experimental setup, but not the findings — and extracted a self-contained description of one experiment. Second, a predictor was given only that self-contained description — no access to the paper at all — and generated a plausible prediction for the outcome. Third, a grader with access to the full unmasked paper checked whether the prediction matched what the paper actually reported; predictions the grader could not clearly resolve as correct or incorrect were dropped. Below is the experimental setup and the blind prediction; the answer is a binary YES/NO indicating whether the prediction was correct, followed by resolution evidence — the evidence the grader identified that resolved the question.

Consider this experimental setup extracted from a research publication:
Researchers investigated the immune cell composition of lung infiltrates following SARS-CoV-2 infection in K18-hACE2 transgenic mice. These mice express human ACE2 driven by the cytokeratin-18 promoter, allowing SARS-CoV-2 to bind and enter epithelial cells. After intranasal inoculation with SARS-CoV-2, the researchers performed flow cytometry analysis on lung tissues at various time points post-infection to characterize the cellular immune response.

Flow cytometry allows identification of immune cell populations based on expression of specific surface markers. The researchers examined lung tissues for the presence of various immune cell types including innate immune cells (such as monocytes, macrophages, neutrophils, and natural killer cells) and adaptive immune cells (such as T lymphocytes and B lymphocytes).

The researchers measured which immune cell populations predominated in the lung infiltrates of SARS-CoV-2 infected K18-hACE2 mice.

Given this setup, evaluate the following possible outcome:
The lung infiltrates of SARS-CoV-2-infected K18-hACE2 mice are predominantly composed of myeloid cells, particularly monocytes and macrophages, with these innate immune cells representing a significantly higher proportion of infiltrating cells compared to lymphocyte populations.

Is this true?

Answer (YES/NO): NO